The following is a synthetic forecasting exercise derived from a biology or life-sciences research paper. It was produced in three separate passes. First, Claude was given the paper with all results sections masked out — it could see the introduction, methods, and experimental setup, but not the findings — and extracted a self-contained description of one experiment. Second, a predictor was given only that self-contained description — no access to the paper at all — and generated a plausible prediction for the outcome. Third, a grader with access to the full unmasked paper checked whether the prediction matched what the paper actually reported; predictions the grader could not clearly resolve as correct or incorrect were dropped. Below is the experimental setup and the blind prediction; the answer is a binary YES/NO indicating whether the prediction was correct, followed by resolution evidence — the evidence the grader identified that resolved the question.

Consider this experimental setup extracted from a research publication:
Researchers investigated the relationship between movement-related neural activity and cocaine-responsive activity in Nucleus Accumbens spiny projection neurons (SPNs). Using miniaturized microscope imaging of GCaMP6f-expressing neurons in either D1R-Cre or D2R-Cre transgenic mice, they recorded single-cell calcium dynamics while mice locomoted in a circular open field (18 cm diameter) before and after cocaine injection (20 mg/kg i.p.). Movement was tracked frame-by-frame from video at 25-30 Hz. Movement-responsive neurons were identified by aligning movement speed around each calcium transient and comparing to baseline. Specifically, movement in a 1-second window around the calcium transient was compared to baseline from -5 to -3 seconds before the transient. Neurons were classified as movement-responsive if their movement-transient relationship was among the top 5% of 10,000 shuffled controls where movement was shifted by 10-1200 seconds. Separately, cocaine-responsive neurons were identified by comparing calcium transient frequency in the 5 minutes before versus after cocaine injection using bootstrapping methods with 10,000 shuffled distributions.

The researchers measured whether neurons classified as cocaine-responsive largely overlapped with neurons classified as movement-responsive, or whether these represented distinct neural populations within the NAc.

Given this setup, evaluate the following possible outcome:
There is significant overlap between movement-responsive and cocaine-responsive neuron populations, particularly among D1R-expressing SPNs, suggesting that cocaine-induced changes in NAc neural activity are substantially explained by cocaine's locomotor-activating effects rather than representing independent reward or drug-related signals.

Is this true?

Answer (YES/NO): NO